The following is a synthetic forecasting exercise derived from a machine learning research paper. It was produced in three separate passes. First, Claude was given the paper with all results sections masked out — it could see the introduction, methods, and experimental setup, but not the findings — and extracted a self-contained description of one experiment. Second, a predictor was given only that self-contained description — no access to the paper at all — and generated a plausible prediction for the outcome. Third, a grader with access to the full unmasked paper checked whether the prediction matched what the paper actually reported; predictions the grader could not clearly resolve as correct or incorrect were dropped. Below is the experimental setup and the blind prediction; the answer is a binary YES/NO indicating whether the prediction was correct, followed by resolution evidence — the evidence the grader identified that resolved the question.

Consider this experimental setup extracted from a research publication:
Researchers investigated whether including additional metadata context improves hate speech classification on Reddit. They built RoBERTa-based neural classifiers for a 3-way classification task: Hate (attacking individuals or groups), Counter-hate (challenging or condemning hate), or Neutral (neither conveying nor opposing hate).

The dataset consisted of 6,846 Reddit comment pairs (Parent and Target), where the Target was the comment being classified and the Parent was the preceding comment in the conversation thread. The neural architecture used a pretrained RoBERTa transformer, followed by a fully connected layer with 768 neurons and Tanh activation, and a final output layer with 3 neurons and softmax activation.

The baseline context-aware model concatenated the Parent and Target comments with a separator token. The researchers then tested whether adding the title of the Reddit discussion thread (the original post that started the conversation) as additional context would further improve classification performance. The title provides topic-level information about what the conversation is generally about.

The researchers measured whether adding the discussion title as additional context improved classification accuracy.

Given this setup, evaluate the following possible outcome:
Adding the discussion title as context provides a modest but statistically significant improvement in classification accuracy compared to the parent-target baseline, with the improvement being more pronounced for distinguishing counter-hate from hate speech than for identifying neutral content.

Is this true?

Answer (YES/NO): NO